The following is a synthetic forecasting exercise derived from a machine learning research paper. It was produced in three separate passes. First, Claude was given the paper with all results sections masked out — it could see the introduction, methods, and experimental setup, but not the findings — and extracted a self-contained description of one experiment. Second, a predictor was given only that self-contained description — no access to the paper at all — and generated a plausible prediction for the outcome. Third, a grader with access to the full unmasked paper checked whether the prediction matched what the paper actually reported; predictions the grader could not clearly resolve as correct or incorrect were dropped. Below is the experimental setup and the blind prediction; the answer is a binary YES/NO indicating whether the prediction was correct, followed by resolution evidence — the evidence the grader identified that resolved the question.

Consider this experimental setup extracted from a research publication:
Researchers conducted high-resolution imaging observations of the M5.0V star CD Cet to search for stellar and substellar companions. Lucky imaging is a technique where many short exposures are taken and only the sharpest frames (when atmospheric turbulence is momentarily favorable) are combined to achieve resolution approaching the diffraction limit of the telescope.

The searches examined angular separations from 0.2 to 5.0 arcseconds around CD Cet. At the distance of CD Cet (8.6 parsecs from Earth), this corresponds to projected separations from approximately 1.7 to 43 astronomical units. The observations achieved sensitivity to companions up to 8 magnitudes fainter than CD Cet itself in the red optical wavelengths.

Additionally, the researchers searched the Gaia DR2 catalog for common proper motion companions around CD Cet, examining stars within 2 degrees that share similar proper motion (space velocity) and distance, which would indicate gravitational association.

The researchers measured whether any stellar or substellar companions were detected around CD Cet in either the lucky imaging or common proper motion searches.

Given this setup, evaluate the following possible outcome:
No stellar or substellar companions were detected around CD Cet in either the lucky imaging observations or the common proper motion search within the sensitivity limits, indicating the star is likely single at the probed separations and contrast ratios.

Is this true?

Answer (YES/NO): YES